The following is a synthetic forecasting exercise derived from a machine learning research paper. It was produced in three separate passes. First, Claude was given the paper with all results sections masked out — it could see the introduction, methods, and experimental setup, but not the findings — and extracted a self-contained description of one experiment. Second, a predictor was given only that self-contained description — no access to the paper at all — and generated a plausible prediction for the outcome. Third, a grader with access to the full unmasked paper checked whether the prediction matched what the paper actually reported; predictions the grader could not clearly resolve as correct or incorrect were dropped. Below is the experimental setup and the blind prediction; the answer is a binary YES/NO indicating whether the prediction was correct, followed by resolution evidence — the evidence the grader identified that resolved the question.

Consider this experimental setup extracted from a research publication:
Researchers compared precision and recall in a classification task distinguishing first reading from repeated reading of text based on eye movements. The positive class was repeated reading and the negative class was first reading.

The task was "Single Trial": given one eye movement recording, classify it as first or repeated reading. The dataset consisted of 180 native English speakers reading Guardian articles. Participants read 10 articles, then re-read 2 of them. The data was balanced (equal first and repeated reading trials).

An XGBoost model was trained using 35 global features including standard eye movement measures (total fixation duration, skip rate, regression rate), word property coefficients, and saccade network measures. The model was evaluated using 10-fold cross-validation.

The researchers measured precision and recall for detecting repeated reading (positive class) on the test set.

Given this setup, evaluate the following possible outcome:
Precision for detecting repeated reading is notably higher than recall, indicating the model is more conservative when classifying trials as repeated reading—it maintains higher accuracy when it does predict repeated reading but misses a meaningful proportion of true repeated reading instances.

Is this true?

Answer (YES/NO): YES